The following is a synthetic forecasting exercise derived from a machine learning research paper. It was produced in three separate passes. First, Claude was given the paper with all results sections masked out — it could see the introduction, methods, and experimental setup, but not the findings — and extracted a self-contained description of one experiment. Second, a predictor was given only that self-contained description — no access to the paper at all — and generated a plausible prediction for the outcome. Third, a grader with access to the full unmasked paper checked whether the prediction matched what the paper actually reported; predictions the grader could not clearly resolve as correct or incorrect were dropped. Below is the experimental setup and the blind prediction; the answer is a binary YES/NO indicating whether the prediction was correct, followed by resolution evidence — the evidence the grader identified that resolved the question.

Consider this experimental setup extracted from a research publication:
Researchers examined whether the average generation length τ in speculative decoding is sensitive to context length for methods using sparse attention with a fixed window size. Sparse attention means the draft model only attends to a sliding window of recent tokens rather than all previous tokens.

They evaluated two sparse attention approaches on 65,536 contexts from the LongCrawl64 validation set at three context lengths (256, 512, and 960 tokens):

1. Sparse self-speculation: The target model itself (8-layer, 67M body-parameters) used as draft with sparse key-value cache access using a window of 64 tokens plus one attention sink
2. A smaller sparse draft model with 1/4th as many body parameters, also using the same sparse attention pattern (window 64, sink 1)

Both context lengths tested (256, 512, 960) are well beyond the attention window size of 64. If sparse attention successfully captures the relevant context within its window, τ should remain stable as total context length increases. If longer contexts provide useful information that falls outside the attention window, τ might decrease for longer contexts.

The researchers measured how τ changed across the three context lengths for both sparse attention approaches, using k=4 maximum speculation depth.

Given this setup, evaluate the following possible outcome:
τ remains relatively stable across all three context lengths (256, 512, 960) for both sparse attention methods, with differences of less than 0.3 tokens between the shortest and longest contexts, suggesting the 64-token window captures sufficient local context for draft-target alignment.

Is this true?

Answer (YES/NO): YES